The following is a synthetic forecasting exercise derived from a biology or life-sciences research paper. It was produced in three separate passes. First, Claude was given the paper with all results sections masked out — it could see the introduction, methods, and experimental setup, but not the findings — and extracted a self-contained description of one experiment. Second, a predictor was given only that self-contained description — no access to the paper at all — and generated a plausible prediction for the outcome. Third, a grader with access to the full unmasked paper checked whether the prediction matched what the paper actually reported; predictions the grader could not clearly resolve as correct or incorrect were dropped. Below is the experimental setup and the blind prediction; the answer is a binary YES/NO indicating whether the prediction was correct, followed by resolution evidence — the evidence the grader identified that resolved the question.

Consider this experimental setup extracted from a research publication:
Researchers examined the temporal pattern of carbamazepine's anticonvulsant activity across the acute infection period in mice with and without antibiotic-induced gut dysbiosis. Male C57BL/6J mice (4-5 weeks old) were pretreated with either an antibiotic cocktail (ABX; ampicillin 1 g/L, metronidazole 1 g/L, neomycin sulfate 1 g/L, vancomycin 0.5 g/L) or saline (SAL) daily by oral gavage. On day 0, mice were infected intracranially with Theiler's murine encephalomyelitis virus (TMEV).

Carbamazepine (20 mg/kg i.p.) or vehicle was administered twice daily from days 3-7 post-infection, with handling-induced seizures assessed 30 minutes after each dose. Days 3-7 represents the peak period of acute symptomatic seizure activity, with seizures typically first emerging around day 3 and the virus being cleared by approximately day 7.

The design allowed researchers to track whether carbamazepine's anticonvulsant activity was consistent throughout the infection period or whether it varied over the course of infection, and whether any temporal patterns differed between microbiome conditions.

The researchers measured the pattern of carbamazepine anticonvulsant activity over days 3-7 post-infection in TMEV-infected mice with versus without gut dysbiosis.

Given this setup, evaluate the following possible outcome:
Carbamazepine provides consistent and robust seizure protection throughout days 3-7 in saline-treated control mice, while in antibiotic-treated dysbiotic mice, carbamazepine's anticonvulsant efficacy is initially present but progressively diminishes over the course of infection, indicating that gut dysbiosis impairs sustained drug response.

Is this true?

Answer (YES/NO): NO